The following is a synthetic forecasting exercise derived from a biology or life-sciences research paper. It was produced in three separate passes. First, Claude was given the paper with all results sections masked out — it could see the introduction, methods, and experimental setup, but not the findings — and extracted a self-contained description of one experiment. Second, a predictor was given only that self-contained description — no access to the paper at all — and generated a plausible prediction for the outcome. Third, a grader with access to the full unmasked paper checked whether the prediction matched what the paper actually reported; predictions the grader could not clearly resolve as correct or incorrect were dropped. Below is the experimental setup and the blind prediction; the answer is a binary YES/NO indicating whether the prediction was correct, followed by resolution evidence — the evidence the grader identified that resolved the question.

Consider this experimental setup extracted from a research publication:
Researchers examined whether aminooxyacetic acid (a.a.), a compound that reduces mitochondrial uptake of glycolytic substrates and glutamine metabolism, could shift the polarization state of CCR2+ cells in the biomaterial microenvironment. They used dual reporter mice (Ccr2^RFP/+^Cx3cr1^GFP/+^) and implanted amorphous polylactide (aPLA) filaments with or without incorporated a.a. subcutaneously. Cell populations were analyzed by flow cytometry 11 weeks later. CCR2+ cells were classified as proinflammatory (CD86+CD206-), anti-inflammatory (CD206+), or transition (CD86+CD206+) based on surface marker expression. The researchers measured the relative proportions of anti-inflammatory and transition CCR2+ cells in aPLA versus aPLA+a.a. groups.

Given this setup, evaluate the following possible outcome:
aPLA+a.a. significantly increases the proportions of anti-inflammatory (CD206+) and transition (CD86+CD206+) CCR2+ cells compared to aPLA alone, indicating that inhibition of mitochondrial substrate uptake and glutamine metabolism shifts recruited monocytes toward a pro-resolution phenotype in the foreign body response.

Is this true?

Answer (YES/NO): YES